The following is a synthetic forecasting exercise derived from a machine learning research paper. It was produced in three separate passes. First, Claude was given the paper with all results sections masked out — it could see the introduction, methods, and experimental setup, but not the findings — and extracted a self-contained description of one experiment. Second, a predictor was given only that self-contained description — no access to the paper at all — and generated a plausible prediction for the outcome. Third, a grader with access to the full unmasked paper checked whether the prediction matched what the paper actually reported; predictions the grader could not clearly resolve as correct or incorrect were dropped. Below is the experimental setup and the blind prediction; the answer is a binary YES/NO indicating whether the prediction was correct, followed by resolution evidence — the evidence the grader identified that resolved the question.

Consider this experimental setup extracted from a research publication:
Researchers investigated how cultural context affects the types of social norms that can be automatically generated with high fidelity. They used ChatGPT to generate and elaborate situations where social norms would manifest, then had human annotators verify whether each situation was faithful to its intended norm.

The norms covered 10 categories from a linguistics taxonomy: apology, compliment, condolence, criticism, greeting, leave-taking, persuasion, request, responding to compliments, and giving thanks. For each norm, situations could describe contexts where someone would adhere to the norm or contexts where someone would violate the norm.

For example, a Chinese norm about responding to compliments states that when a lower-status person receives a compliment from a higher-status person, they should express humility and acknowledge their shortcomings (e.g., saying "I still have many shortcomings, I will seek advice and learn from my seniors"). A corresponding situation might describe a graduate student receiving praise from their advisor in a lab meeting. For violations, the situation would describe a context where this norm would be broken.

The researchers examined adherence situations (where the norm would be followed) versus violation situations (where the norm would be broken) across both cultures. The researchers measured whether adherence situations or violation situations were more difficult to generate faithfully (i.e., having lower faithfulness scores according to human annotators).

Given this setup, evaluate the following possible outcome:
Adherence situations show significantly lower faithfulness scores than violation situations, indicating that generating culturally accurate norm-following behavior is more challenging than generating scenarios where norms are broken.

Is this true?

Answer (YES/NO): NO